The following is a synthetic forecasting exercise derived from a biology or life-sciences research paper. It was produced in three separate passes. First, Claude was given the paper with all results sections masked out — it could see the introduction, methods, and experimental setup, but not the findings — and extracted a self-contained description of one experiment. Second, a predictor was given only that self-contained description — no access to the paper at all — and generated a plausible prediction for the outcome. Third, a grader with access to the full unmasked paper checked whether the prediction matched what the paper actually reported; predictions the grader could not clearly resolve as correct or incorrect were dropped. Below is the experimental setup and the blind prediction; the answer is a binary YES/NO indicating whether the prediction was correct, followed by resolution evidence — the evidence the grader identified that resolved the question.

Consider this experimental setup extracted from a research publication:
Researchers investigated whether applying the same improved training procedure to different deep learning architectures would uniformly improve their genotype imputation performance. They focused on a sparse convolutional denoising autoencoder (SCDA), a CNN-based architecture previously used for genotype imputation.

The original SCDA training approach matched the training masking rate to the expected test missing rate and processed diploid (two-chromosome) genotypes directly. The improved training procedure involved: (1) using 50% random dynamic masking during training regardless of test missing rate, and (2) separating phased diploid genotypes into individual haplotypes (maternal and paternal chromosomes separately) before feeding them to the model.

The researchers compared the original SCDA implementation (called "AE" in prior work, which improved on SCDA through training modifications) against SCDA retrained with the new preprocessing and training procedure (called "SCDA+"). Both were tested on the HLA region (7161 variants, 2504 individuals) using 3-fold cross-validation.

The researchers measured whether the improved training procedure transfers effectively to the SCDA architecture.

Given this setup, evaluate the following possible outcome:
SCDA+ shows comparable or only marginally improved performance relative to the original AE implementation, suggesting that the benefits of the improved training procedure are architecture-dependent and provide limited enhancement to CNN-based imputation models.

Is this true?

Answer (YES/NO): NO